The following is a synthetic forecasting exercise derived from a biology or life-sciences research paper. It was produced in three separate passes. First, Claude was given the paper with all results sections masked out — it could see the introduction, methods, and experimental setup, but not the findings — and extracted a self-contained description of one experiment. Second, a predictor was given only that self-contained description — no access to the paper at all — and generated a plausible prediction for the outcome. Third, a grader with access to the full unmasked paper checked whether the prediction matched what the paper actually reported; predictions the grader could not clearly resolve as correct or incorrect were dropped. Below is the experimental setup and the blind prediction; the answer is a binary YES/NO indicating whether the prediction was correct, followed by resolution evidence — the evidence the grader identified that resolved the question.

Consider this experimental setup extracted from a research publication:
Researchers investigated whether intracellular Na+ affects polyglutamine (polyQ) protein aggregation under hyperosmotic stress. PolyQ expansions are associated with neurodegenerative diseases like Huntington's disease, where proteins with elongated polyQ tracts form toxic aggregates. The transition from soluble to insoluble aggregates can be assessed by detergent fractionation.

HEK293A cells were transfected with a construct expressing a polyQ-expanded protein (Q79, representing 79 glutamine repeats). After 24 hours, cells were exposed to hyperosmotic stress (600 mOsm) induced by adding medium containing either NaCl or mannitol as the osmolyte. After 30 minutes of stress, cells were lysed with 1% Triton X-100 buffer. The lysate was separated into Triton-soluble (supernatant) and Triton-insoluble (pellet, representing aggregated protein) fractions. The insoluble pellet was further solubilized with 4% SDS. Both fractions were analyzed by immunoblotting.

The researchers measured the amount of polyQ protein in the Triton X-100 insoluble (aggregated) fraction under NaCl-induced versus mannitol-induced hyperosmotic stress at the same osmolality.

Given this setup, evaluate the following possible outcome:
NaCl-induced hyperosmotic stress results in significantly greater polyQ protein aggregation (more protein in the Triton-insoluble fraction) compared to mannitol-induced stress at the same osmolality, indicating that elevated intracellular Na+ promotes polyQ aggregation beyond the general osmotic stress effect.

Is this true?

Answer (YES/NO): NO